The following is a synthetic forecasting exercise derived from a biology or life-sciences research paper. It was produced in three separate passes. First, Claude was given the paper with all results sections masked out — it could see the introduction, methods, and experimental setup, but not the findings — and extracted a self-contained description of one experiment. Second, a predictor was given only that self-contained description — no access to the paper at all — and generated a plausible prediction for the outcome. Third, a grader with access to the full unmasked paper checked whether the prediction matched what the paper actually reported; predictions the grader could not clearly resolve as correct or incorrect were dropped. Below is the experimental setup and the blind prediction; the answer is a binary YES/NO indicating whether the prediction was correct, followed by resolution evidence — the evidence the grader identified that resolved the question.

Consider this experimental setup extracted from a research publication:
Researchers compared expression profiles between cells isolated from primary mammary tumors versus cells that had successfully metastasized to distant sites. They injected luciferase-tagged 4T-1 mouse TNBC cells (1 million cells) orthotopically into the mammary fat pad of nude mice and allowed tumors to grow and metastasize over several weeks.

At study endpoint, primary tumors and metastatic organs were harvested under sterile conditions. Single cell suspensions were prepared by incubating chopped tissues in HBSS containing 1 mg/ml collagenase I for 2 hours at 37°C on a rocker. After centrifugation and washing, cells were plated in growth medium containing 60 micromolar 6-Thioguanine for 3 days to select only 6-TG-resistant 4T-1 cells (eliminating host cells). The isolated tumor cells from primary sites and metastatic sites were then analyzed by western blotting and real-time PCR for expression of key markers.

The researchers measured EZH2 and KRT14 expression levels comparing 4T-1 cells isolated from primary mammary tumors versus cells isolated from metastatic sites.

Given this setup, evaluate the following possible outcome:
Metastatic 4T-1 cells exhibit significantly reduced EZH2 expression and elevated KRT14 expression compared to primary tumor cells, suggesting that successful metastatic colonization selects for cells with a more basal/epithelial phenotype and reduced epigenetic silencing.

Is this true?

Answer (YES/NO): NO